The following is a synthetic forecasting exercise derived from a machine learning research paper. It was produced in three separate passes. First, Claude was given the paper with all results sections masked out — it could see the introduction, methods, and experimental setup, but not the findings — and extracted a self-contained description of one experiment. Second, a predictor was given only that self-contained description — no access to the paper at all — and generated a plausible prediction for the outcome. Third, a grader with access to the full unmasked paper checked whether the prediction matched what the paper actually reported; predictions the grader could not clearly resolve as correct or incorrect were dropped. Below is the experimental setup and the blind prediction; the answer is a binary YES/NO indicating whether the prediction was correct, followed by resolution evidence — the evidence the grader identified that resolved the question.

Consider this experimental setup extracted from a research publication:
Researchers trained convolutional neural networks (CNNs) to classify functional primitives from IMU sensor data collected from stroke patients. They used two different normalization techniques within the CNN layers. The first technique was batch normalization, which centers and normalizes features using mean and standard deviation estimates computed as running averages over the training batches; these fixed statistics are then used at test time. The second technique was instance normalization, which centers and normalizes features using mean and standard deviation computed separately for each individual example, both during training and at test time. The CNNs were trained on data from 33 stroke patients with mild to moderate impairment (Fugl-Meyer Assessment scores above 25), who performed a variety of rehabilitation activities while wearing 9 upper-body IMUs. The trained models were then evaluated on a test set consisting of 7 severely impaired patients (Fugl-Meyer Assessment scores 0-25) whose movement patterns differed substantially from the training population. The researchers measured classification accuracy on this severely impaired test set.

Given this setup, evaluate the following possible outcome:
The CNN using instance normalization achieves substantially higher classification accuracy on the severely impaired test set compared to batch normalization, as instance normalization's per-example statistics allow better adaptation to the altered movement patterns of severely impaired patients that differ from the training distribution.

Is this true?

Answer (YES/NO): NO